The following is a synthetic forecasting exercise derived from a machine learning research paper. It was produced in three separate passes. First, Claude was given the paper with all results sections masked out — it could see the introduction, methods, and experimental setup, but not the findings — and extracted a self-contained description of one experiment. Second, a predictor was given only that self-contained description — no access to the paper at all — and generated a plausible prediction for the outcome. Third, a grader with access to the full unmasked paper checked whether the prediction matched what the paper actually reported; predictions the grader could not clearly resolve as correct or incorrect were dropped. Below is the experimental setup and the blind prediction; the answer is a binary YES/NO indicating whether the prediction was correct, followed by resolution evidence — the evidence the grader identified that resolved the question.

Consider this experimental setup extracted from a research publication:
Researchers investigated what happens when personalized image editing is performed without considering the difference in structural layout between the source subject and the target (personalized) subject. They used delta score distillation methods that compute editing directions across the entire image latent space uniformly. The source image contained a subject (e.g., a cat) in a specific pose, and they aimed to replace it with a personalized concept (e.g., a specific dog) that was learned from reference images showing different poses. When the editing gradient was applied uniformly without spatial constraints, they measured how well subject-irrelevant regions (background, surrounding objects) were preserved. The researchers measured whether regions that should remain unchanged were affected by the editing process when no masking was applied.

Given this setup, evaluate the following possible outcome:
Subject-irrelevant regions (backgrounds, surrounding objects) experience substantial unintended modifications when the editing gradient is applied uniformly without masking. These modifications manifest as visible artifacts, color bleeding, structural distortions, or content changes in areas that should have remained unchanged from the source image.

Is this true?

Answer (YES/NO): YES